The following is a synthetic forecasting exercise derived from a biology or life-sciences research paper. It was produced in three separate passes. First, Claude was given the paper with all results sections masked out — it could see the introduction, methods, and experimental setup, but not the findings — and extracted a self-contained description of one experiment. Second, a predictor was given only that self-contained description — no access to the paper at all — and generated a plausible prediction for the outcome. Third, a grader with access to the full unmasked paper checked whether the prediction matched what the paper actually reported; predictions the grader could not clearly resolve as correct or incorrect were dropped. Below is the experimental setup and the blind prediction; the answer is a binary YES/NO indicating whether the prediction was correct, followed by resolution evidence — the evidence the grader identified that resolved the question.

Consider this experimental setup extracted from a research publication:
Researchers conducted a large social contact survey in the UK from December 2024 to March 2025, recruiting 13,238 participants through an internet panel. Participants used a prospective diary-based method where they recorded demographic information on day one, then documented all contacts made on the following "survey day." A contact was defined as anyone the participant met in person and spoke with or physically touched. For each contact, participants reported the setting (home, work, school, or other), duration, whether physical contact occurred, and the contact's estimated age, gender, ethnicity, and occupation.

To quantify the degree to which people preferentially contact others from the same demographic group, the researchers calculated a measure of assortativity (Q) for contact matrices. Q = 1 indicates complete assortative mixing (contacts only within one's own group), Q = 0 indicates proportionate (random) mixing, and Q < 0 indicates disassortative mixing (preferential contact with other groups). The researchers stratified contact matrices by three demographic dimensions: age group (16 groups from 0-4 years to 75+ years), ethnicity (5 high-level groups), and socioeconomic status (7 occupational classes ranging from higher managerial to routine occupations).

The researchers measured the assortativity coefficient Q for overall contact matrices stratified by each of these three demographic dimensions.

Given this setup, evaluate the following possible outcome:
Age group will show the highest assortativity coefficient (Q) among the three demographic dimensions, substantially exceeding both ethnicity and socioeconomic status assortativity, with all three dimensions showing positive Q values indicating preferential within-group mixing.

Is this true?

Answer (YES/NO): NO